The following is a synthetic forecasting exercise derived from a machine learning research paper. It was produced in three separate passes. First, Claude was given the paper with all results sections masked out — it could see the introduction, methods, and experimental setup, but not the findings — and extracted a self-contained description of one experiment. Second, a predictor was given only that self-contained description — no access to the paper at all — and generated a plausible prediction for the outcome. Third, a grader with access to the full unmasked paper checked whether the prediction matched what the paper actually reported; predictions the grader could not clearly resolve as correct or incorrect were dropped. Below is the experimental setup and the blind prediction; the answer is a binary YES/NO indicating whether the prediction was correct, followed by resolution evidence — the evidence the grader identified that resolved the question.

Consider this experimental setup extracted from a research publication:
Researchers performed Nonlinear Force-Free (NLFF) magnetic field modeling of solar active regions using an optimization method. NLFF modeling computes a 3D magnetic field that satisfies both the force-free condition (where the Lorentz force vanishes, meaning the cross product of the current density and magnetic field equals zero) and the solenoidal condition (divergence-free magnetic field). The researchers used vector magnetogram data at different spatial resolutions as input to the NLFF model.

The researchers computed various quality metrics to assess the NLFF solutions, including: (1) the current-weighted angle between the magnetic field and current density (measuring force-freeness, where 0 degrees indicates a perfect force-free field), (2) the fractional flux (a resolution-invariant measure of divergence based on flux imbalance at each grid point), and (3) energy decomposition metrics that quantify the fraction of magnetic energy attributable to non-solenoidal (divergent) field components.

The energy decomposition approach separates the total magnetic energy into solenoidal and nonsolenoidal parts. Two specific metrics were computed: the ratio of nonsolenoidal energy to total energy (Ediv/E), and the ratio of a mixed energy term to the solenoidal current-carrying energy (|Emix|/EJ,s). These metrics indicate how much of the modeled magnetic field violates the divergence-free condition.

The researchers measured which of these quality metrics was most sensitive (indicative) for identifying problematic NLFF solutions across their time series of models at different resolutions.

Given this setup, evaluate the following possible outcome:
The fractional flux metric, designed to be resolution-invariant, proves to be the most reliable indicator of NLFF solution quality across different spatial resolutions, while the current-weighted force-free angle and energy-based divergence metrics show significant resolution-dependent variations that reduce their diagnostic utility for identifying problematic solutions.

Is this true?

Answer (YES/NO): NO